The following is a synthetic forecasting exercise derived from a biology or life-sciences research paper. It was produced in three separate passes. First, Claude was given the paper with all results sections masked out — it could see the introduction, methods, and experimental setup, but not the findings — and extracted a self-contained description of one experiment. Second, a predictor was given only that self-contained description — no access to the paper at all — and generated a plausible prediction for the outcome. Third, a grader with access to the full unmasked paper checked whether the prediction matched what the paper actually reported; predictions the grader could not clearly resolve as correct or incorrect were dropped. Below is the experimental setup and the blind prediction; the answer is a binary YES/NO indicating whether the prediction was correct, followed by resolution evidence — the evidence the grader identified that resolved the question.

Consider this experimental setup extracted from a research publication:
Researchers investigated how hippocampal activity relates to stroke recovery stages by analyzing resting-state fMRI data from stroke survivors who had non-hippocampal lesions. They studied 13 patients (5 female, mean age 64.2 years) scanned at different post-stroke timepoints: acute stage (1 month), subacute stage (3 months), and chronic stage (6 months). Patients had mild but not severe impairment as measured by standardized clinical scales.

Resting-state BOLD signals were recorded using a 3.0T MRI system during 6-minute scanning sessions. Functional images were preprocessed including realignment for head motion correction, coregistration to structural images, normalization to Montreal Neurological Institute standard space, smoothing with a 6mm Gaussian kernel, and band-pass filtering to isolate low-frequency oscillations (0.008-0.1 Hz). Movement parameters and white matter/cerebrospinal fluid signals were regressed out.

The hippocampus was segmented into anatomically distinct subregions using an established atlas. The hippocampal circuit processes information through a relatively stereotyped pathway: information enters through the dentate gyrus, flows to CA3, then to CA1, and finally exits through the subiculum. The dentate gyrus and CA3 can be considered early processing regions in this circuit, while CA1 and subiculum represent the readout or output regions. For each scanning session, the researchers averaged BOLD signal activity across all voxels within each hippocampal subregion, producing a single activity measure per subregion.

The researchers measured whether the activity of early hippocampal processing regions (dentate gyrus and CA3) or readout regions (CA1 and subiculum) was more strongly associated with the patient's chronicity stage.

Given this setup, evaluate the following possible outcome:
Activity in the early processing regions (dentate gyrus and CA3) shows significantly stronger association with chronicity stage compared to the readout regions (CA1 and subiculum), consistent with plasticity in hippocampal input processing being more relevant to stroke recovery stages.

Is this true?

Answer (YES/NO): NO